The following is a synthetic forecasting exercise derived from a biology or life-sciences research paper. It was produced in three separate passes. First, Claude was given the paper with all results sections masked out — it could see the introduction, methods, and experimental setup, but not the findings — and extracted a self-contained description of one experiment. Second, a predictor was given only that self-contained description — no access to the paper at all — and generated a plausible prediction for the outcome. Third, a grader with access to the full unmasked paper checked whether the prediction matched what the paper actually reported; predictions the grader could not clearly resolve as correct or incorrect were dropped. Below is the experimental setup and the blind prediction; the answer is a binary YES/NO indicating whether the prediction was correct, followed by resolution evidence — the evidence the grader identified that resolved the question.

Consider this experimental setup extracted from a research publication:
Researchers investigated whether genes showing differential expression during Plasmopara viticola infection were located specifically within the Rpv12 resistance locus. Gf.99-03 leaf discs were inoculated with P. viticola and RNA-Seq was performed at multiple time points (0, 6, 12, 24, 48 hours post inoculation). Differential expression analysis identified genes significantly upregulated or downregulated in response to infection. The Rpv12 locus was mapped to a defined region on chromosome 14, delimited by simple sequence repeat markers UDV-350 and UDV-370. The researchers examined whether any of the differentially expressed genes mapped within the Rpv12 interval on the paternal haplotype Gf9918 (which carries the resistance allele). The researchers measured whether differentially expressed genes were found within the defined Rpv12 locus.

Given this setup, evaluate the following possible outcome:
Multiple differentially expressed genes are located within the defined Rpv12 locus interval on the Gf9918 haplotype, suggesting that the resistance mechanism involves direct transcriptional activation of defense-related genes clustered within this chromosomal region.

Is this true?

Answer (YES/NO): YES